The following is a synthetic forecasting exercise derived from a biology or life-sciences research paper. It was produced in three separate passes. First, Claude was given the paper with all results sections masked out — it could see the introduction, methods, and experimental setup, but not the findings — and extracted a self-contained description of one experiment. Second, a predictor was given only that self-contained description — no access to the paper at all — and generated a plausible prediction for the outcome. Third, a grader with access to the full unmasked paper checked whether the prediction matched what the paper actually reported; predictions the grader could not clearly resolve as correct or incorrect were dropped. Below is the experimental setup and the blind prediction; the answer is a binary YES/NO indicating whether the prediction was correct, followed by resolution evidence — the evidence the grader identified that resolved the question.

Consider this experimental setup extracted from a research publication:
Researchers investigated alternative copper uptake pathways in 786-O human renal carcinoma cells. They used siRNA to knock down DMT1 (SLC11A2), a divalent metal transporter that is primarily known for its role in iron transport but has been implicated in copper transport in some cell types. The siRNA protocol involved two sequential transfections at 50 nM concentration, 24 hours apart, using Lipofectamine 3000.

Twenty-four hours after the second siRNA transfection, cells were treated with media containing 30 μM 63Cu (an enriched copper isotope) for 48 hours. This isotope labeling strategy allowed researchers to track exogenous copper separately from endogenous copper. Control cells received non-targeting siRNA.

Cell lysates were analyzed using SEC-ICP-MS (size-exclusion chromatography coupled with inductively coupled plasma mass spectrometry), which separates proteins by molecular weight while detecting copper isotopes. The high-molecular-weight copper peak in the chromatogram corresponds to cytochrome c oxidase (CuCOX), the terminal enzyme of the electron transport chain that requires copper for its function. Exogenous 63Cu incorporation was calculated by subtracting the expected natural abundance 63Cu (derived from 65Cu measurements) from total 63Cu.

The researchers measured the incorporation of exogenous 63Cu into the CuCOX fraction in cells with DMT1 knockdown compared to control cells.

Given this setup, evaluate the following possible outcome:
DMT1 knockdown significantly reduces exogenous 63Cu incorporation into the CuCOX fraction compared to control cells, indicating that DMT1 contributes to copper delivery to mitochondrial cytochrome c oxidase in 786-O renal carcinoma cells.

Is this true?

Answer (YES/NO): YES